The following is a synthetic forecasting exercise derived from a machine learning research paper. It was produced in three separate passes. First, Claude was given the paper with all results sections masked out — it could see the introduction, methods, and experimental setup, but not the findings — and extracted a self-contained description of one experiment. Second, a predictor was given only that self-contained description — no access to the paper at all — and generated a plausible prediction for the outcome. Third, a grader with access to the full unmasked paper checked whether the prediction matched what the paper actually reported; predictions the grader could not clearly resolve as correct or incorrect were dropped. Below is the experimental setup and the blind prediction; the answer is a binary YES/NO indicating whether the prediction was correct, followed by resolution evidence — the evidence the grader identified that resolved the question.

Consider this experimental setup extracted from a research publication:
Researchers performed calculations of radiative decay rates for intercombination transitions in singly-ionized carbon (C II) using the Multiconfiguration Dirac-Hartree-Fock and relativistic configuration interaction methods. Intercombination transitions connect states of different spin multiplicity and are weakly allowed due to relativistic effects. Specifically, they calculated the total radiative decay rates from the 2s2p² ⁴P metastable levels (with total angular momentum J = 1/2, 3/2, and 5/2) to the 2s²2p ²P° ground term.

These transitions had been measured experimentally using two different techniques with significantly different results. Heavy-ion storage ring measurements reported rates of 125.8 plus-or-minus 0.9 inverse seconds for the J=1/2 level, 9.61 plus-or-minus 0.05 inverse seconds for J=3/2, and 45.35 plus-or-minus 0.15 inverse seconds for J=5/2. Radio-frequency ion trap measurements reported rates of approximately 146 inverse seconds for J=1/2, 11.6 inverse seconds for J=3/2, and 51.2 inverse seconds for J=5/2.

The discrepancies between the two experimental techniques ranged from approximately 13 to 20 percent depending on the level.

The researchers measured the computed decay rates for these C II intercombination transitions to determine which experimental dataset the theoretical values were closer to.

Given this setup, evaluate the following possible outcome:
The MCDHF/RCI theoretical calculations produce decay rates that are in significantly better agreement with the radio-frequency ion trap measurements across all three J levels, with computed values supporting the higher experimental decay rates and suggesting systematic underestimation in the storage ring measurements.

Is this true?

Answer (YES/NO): NO